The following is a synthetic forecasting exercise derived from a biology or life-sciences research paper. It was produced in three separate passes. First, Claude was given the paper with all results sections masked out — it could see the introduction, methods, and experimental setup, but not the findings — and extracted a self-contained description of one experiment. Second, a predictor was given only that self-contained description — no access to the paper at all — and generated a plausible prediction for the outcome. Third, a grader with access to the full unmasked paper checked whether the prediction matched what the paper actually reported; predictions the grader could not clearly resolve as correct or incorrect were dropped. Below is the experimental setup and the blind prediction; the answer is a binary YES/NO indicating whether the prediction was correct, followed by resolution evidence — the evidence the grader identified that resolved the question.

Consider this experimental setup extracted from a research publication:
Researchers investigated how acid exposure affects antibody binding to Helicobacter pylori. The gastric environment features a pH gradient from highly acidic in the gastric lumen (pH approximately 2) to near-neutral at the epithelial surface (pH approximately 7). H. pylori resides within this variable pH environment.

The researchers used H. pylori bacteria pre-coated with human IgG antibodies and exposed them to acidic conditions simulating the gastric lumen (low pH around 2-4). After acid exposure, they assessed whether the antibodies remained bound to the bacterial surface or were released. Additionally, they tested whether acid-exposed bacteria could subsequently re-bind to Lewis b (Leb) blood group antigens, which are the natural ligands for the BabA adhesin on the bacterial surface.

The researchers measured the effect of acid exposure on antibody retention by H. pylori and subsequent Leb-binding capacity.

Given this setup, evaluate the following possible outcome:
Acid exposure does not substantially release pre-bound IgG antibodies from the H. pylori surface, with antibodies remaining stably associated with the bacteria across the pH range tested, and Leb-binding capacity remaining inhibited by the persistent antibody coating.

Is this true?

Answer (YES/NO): NO